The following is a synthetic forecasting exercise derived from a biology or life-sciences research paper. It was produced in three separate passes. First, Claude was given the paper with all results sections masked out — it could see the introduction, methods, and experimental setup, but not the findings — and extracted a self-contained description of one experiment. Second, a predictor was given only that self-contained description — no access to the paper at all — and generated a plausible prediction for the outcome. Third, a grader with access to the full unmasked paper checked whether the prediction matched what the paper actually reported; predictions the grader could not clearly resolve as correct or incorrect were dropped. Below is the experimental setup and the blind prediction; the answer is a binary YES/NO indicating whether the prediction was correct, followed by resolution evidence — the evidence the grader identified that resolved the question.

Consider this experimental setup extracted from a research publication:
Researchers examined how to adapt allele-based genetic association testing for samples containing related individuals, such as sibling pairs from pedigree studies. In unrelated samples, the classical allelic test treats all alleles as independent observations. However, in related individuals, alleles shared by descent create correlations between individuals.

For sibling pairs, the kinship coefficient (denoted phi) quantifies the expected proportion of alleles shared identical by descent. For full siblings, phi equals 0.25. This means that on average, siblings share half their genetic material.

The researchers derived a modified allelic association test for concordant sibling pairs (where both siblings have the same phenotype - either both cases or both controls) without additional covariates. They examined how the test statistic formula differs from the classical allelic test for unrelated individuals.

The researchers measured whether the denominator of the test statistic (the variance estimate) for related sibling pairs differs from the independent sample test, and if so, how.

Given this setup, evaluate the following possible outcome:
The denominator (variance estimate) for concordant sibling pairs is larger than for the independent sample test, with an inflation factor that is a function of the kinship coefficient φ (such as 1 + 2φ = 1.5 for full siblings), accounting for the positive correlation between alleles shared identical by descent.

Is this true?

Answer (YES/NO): NO